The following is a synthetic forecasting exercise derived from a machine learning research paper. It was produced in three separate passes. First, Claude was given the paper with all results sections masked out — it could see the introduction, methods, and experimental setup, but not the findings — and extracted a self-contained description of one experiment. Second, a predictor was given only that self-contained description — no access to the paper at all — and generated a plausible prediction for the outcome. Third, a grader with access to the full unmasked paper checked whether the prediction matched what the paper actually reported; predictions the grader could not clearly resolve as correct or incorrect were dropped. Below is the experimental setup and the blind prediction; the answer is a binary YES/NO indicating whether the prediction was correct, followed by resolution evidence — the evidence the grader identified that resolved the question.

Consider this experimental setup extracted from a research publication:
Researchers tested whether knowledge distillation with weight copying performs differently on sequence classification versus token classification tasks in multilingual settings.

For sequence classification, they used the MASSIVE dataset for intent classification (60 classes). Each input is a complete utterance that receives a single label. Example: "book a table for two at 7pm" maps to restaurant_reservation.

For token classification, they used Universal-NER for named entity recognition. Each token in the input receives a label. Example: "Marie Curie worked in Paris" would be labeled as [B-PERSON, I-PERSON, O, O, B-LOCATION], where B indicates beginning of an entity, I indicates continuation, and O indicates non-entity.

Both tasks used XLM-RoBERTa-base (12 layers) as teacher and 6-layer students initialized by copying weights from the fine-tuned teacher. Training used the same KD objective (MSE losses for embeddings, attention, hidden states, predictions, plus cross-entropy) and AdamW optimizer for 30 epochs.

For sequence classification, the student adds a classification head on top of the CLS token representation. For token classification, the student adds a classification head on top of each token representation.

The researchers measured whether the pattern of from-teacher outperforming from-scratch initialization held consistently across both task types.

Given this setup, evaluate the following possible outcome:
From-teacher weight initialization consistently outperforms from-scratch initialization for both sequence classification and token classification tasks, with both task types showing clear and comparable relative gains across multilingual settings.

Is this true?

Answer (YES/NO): NO